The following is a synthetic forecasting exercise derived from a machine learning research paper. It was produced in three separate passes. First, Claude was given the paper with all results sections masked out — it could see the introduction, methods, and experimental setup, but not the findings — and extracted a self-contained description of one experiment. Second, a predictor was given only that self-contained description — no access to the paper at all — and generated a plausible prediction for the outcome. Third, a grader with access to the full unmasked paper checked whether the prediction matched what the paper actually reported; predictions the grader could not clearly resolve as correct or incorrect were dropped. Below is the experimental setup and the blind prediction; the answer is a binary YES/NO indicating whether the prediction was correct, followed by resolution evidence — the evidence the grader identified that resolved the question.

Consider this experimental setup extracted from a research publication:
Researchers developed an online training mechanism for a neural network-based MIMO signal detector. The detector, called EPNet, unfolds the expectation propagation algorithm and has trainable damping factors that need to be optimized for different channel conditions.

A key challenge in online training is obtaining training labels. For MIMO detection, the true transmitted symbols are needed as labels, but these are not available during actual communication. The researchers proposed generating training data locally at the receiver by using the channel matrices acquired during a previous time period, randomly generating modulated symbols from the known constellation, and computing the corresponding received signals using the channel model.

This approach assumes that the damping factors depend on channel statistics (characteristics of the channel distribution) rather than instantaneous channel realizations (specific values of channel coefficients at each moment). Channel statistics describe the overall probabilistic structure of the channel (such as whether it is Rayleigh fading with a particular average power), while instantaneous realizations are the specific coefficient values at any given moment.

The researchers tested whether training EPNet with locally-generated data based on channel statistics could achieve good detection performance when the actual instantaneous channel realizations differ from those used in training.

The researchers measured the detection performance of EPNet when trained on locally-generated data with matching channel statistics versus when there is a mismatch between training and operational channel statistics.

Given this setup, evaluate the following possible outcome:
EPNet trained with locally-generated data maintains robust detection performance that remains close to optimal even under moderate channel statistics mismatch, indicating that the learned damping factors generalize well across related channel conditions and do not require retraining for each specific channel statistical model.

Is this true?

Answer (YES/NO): YES